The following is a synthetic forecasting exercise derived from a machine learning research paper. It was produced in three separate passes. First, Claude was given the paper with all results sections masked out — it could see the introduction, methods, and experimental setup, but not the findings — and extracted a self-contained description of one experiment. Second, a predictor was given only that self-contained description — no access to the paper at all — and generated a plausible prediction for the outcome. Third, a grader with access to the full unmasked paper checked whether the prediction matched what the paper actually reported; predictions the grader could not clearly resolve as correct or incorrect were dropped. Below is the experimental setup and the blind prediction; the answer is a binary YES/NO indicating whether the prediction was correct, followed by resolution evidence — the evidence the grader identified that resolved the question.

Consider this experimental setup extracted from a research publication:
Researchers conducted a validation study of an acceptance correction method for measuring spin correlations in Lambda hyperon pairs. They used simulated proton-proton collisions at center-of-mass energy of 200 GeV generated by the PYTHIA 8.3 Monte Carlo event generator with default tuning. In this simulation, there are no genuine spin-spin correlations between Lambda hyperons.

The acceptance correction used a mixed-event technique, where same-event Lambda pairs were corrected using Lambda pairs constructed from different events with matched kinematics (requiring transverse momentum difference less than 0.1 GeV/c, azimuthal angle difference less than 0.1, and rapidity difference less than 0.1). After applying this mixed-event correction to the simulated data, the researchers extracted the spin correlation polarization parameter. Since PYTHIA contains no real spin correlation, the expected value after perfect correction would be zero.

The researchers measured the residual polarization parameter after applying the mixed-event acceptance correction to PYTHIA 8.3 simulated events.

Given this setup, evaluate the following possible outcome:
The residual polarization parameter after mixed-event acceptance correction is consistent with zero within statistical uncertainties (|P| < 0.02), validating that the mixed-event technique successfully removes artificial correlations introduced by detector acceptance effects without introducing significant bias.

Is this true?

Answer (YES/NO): NO